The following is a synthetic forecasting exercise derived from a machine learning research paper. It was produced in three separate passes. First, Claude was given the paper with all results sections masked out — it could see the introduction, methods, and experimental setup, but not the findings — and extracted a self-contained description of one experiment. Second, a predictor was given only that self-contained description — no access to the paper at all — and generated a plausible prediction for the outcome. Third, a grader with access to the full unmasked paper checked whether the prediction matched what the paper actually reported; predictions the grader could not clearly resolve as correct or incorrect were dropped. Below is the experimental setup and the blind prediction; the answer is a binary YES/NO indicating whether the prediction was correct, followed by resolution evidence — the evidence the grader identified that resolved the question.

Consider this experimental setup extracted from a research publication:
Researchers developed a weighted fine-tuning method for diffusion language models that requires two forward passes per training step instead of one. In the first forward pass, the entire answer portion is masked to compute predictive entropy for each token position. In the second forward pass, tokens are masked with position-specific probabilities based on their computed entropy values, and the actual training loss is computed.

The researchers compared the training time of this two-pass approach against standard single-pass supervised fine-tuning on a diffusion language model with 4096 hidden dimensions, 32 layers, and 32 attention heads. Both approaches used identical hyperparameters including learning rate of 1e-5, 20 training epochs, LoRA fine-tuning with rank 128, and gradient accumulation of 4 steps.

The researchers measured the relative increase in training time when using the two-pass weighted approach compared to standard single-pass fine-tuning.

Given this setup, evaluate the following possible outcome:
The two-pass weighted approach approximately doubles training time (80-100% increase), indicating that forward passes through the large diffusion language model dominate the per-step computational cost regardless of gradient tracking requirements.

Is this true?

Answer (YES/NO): NO